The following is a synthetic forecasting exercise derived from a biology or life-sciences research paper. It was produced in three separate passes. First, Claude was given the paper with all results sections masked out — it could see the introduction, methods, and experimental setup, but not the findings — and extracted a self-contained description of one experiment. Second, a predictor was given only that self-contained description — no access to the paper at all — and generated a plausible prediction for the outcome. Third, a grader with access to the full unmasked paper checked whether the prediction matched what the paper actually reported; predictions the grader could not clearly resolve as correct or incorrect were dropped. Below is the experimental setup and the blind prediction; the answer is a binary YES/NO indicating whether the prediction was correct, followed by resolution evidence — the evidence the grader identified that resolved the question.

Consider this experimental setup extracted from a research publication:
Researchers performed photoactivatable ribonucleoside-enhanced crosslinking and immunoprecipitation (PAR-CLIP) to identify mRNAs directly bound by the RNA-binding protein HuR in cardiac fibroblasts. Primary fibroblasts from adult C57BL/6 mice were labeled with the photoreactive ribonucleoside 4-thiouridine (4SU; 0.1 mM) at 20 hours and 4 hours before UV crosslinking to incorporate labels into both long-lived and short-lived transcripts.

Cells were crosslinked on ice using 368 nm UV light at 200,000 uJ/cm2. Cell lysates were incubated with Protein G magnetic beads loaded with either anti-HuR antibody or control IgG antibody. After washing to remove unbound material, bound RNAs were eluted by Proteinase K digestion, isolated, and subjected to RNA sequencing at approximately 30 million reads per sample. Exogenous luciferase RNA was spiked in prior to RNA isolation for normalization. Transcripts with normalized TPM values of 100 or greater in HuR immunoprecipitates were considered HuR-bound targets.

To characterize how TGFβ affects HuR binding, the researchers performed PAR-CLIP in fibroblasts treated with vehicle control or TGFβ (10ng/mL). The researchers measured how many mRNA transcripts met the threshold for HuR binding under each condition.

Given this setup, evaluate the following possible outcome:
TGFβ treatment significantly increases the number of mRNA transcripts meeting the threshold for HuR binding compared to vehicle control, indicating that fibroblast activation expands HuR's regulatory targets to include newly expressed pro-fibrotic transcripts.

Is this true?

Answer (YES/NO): NO